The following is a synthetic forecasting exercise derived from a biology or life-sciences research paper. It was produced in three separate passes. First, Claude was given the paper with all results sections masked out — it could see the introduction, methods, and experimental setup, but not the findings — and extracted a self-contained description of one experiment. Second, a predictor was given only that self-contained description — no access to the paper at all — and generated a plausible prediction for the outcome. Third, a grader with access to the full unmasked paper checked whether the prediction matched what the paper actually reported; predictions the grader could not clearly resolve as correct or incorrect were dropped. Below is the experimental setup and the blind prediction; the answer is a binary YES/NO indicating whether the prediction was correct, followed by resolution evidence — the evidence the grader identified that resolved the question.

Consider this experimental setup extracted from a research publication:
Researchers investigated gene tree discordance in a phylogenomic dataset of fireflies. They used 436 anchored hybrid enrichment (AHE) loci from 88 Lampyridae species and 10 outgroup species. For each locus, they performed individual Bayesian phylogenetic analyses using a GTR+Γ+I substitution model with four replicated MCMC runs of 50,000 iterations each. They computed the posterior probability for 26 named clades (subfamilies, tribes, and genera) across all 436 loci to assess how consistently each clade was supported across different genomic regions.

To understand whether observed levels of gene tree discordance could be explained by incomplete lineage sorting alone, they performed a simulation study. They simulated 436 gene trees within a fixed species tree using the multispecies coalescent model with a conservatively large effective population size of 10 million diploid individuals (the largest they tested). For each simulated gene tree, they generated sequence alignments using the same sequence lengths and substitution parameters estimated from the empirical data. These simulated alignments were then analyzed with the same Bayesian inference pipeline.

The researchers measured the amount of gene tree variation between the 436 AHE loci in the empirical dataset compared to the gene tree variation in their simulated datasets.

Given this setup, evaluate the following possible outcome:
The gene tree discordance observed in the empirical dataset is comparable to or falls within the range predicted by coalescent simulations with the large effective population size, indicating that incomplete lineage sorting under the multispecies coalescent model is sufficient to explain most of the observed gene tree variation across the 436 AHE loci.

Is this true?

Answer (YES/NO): NO